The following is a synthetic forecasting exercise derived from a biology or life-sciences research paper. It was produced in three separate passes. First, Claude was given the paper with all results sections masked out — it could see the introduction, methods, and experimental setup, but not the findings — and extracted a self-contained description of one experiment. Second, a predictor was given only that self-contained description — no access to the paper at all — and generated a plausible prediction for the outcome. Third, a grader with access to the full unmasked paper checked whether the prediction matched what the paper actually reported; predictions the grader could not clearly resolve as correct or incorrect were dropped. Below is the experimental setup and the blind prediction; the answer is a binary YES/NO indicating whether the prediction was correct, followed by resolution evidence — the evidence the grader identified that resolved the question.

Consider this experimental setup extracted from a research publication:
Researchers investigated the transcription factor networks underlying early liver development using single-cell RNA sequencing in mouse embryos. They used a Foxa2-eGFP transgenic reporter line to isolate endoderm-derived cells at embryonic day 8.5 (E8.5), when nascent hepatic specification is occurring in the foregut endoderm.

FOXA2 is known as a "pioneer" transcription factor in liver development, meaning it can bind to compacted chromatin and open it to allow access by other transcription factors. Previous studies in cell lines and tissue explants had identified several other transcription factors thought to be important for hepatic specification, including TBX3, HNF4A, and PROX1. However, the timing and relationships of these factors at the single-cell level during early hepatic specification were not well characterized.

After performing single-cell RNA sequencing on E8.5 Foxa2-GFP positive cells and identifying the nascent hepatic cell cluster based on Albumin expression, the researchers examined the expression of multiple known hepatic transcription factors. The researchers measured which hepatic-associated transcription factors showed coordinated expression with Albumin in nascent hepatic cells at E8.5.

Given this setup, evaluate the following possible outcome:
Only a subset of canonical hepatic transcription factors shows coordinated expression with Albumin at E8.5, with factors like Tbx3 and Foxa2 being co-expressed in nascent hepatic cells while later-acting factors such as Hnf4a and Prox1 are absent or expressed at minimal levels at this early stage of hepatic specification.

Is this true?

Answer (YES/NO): NO